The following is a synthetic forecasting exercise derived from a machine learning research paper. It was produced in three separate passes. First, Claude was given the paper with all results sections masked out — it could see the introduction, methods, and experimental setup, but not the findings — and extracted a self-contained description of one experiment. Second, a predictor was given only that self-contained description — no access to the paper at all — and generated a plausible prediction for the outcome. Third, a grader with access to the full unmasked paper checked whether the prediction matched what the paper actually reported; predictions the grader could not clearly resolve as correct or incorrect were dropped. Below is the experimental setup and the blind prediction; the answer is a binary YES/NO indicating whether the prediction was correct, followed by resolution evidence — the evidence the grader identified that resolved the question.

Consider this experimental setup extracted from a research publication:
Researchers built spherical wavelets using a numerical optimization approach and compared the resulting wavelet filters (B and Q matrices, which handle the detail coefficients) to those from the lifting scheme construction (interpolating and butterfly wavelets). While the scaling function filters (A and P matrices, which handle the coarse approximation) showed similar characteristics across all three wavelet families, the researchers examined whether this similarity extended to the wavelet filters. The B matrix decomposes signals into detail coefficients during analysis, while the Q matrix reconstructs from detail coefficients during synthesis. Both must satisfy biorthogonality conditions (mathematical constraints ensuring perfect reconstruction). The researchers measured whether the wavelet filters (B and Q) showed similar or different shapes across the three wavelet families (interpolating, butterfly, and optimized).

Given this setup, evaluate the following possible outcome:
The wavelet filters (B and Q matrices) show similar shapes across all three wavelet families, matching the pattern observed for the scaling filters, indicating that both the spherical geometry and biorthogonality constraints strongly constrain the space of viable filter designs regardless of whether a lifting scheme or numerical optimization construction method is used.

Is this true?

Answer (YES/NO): NO